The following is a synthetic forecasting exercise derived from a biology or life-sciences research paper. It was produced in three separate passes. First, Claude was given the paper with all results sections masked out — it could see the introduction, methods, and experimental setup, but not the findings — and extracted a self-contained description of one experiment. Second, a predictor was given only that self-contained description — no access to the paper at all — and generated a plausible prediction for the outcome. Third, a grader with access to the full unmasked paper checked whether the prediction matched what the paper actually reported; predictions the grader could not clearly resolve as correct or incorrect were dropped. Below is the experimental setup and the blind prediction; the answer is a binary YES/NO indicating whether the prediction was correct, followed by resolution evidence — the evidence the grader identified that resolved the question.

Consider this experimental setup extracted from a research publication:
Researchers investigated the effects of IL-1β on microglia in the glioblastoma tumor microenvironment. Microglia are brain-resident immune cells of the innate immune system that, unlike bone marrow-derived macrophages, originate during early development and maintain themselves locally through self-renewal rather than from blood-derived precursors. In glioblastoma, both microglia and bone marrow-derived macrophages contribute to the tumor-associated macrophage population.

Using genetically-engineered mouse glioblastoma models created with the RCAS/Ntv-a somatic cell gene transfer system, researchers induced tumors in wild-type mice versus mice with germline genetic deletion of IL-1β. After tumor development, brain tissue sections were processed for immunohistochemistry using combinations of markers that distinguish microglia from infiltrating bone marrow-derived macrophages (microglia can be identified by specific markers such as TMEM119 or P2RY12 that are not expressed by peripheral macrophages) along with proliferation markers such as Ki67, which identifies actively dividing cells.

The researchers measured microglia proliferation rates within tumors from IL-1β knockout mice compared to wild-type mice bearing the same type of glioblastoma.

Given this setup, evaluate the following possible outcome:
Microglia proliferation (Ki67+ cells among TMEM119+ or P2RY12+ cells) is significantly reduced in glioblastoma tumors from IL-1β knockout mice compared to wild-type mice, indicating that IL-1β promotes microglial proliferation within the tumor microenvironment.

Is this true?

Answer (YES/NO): NO